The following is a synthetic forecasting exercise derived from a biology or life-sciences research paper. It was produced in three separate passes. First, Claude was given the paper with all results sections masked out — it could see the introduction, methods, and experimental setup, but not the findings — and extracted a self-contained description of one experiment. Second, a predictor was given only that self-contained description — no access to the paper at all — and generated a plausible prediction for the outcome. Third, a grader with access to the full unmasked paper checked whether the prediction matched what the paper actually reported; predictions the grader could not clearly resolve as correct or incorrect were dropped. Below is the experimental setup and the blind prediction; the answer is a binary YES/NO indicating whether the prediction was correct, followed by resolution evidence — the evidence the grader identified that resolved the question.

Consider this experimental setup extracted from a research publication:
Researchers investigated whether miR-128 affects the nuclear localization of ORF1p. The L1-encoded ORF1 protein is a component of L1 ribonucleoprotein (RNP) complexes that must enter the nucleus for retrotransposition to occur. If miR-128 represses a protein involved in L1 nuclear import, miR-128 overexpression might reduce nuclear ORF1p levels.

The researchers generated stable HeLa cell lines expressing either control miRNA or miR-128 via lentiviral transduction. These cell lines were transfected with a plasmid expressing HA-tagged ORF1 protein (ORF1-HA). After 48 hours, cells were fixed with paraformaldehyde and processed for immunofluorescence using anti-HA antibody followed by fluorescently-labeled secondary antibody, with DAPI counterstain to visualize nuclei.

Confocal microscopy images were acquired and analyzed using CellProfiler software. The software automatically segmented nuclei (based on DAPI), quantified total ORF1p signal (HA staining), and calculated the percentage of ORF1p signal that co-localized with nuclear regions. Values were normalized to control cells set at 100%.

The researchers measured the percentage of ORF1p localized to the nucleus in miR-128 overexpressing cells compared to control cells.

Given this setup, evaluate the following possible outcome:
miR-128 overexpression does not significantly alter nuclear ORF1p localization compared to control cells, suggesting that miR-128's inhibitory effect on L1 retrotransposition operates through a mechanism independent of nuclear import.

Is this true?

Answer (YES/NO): NO